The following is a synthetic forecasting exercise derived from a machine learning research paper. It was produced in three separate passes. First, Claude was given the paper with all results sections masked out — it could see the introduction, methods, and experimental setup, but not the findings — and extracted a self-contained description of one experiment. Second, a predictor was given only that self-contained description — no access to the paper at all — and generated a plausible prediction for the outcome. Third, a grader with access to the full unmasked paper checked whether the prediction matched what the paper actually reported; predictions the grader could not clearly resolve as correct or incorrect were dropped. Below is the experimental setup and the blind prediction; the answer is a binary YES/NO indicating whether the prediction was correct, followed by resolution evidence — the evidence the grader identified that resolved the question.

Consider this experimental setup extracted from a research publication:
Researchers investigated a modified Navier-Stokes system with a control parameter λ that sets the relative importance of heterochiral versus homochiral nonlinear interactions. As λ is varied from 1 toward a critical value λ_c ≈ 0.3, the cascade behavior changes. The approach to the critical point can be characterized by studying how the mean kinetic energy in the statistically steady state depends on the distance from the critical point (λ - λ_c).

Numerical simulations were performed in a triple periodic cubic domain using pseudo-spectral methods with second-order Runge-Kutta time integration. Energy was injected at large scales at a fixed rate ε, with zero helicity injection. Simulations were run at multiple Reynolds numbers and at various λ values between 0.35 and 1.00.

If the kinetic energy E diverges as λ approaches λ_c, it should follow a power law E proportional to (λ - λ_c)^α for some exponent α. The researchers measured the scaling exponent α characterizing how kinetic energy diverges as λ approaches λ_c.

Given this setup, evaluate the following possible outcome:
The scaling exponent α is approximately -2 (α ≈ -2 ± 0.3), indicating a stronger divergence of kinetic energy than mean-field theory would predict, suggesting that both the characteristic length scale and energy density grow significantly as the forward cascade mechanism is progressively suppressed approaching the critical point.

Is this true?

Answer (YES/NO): NO